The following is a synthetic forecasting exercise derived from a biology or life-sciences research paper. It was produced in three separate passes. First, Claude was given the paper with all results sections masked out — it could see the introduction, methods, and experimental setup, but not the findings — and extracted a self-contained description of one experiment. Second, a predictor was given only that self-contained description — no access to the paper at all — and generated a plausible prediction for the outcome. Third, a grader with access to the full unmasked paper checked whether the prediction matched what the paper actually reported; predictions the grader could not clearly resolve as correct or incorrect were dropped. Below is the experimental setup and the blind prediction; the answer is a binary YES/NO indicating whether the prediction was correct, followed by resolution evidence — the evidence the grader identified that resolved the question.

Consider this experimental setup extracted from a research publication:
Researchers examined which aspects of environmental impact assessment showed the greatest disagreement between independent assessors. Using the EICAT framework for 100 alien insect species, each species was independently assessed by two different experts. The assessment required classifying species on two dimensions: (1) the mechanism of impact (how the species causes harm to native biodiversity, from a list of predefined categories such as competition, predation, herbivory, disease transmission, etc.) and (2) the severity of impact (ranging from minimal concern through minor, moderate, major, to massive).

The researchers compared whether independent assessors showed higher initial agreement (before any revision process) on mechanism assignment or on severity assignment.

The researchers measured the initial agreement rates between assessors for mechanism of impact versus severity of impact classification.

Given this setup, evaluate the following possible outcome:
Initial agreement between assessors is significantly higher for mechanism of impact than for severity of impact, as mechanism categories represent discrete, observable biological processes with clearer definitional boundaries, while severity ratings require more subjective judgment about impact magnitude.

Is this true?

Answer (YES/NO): YES